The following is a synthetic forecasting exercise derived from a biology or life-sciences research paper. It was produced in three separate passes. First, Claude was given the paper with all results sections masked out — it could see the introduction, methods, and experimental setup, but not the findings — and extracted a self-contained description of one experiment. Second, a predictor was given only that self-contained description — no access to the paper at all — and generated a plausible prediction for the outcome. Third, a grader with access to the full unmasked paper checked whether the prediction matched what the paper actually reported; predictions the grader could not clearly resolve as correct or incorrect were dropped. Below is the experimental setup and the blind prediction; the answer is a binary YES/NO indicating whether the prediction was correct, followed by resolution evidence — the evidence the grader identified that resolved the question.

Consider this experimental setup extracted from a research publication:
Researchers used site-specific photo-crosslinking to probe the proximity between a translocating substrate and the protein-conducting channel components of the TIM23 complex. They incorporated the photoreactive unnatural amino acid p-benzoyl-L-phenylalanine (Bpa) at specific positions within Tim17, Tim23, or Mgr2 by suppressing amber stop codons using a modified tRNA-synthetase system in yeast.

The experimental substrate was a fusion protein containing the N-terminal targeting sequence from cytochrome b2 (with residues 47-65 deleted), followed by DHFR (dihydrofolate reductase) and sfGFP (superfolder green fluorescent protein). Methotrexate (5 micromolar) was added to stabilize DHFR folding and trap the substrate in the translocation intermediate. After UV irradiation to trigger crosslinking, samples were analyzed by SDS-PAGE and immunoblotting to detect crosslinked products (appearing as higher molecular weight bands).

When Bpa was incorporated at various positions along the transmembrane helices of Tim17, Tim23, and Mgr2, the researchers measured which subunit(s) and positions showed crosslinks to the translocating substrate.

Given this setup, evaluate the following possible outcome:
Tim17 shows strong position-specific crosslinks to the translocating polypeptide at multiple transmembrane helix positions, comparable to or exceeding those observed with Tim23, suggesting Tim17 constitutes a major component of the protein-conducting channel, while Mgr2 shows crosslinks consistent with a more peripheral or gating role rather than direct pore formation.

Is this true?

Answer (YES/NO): NO